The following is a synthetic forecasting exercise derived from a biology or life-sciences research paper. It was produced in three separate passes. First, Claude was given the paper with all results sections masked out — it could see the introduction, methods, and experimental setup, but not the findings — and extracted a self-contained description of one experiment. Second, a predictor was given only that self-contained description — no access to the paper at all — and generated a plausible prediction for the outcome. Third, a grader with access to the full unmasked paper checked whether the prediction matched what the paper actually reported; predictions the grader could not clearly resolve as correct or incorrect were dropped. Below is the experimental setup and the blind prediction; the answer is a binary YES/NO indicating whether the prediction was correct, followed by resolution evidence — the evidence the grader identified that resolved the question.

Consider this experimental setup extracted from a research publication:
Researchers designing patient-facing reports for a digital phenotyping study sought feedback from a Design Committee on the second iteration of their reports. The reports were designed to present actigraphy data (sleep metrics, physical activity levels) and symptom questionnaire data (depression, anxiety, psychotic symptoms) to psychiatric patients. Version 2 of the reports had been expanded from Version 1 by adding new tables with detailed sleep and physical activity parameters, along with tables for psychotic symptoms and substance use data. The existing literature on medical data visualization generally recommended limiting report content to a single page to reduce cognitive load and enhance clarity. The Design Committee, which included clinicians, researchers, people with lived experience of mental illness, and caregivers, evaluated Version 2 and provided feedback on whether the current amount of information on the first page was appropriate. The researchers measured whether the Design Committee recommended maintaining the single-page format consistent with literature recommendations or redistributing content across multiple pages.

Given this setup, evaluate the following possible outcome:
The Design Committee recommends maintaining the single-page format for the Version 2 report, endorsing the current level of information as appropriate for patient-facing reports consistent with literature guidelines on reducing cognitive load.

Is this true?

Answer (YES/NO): NO